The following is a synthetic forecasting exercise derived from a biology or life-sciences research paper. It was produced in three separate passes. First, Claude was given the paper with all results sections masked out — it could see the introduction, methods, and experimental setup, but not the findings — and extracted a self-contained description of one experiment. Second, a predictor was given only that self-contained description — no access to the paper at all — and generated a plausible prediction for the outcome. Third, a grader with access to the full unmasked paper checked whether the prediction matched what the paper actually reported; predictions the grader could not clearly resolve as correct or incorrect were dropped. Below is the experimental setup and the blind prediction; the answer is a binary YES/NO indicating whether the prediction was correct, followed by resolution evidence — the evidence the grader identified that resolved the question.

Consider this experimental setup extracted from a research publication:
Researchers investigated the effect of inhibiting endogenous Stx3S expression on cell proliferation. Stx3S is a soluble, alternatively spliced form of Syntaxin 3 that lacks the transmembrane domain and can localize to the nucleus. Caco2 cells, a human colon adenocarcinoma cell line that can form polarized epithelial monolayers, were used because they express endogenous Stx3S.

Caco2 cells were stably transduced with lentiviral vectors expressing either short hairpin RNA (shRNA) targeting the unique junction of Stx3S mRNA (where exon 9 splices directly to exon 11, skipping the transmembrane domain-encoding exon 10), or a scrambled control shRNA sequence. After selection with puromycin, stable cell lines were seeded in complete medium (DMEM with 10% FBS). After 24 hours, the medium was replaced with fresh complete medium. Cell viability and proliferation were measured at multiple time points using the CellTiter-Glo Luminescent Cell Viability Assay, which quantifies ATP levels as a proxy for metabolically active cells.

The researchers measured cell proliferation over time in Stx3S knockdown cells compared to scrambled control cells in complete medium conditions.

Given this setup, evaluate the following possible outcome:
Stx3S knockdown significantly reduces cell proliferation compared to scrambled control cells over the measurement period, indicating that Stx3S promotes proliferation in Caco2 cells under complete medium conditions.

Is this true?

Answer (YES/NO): NO